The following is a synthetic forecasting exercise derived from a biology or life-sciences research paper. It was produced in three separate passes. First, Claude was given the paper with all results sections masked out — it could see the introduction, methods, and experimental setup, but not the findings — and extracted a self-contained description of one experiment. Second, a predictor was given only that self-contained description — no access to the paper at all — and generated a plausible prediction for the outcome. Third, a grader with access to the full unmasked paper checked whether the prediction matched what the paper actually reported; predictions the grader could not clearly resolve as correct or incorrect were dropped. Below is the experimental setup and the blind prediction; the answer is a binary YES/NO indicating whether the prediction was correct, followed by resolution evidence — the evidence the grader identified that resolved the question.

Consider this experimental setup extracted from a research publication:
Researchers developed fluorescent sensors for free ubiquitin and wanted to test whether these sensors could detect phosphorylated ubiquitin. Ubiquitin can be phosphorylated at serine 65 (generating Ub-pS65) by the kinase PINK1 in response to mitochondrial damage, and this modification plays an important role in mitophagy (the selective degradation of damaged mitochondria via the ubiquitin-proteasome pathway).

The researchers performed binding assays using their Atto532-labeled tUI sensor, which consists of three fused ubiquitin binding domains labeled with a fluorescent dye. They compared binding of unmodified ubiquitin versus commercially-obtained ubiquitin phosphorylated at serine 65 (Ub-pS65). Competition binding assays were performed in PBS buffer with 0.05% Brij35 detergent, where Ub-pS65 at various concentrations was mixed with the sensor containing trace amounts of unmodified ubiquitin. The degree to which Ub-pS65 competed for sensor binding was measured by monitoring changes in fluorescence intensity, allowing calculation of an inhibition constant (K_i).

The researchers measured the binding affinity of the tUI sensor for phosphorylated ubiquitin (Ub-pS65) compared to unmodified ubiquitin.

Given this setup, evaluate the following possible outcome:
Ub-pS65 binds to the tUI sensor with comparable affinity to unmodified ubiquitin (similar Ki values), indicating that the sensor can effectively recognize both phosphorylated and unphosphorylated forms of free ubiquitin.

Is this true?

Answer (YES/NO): NO